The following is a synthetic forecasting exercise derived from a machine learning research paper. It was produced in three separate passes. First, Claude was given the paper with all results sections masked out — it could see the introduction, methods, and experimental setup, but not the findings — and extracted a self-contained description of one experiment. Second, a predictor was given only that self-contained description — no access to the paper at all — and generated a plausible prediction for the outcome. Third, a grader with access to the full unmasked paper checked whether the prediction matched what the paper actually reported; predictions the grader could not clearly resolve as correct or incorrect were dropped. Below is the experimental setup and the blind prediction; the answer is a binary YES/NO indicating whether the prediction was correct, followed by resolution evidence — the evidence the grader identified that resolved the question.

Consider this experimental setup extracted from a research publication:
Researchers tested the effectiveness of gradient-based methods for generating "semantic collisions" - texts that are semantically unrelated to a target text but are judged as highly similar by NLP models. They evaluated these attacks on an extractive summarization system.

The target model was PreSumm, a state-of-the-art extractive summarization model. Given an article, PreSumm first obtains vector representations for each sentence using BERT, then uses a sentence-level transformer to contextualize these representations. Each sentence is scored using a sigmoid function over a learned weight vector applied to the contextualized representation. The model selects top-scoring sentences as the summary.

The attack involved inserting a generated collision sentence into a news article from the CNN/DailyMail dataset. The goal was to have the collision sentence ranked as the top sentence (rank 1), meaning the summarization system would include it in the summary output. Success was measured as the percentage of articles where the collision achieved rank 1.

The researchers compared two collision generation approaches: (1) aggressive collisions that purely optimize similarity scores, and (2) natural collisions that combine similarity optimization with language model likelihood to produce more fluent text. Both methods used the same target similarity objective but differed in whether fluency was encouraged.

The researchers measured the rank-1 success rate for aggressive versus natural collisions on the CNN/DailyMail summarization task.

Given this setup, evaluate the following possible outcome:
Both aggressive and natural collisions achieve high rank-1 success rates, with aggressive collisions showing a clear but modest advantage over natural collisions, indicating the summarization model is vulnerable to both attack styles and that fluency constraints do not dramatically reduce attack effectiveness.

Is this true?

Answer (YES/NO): NO